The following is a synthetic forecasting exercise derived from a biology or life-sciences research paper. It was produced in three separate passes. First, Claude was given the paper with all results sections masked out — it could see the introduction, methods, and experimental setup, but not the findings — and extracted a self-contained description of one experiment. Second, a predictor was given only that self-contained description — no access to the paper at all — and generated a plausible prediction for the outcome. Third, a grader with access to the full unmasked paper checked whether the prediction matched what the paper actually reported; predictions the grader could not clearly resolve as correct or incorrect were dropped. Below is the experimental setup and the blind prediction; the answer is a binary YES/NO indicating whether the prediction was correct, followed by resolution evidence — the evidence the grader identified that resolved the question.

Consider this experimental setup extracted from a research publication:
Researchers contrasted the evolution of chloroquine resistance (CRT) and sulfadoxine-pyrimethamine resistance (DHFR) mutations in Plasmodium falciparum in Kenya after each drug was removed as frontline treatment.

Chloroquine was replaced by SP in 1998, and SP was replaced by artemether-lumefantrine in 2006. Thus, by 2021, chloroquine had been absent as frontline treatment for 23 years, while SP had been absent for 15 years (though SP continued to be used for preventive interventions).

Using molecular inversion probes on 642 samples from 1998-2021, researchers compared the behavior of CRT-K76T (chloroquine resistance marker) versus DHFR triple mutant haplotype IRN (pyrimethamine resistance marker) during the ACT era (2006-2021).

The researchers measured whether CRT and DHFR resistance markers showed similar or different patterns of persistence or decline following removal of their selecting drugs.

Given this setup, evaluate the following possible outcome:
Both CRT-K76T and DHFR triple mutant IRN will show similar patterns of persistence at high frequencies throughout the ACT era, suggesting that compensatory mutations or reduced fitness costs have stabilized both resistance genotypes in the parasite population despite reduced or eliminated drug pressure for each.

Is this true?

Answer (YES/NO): NO